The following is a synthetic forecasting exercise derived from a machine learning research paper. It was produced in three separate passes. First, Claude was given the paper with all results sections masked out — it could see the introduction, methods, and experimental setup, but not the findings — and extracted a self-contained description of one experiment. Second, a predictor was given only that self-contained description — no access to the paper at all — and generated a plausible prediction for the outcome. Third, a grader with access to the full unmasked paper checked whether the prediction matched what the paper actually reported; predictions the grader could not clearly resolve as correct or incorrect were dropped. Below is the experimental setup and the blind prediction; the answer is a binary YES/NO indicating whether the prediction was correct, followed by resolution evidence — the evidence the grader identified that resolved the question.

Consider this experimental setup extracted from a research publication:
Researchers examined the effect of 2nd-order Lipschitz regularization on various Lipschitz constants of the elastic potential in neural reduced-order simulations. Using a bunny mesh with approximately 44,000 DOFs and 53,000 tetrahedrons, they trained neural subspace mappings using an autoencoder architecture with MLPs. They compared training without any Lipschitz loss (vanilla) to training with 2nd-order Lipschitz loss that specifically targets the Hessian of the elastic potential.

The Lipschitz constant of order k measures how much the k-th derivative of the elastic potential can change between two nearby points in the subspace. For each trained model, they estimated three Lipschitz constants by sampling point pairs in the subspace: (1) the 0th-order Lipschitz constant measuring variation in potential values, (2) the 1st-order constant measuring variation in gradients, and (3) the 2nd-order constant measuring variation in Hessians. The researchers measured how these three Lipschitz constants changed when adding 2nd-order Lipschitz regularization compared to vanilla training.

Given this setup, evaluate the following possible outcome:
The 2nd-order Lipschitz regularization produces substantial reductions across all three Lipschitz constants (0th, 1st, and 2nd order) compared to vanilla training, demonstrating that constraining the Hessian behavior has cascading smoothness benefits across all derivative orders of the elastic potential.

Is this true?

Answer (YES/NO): YES